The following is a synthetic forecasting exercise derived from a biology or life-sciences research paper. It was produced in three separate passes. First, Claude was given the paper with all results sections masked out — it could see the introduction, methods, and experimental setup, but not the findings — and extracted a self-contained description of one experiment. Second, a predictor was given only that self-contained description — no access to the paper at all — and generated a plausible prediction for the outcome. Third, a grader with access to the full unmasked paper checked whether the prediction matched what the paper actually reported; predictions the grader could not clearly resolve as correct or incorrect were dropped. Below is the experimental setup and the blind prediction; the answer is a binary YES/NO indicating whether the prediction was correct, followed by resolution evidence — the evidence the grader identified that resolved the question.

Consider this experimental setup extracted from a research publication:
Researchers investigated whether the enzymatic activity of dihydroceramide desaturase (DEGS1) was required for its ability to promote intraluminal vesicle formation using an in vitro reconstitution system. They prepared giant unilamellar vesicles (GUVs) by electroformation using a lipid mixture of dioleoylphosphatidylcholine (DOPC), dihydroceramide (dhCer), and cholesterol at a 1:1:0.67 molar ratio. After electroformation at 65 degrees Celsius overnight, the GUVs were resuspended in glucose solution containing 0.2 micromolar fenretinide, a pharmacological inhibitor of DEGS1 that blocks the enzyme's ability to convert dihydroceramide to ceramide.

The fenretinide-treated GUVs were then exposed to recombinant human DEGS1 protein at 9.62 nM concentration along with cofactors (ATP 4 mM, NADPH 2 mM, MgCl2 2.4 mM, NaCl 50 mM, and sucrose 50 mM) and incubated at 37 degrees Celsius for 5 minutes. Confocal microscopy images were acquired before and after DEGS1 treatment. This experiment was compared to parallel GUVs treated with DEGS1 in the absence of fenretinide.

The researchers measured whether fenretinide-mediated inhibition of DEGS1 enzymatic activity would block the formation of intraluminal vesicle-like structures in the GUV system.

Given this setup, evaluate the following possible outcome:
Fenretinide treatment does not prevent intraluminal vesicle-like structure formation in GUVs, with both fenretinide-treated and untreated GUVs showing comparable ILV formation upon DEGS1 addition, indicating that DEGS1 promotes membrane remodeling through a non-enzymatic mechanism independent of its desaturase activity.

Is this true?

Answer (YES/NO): NO